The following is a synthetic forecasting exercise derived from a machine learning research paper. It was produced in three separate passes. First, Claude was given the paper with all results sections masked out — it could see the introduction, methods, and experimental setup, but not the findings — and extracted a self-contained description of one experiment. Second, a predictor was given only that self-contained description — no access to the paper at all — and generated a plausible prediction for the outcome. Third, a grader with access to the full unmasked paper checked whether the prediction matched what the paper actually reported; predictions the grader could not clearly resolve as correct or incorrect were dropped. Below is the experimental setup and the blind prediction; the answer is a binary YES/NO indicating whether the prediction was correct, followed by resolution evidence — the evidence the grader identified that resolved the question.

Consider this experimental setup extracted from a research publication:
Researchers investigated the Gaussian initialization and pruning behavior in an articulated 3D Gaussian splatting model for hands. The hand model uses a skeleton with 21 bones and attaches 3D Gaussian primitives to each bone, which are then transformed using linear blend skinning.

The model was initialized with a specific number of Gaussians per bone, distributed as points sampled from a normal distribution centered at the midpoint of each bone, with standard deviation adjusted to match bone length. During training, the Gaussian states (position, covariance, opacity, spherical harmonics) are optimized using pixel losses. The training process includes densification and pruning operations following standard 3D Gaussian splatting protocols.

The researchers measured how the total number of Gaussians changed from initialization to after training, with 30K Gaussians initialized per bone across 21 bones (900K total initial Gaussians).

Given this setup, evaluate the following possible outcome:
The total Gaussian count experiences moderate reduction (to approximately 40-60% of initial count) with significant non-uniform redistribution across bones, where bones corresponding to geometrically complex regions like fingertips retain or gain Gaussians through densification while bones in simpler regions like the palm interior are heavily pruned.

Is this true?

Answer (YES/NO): NO